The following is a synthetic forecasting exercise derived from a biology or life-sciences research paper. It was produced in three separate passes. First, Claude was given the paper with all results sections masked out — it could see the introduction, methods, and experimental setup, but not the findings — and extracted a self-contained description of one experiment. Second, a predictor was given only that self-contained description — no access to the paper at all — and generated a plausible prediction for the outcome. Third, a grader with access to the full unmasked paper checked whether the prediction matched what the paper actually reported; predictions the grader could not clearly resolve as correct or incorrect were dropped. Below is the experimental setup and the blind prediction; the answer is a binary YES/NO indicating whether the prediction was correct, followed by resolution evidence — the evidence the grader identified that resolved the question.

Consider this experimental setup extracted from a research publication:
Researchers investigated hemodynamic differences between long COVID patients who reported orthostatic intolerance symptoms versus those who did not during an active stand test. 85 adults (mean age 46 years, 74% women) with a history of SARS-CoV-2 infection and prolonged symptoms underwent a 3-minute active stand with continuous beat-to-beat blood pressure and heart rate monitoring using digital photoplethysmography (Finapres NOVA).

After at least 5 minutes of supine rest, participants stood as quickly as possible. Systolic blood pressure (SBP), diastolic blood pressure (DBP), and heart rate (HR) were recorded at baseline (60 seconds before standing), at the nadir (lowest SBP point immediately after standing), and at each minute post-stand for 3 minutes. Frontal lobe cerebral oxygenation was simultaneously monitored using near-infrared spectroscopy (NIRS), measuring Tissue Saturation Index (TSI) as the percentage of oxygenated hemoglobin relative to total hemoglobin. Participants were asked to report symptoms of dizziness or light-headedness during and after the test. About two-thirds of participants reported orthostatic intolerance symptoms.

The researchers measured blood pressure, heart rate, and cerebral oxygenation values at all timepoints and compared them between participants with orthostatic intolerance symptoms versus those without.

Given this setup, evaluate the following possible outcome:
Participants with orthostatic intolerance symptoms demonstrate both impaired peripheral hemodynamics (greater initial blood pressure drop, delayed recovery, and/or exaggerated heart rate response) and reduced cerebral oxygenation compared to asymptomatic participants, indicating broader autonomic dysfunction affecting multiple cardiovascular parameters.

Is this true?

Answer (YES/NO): NO